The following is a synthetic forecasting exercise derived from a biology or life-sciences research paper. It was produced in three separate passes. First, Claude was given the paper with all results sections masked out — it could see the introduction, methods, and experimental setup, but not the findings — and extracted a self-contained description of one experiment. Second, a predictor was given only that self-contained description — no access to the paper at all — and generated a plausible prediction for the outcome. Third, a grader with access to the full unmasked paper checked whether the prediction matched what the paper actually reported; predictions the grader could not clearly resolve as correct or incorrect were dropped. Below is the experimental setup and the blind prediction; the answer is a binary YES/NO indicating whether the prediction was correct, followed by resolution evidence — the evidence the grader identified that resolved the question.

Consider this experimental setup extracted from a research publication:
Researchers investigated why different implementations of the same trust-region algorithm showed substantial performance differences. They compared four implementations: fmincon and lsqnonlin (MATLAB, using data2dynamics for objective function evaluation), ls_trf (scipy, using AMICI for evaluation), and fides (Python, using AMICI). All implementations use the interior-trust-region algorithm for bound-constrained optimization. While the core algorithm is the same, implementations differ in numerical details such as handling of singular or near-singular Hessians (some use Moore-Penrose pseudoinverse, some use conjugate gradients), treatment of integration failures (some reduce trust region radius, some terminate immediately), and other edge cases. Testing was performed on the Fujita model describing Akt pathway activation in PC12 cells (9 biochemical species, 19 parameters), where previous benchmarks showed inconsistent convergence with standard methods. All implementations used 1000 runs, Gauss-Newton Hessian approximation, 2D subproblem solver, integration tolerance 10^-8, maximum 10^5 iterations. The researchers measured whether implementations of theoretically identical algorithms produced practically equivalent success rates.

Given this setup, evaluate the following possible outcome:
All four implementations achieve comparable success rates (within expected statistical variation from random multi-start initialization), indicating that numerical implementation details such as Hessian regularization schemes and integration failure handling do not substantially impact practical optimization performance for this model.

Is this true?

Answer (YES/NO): NO